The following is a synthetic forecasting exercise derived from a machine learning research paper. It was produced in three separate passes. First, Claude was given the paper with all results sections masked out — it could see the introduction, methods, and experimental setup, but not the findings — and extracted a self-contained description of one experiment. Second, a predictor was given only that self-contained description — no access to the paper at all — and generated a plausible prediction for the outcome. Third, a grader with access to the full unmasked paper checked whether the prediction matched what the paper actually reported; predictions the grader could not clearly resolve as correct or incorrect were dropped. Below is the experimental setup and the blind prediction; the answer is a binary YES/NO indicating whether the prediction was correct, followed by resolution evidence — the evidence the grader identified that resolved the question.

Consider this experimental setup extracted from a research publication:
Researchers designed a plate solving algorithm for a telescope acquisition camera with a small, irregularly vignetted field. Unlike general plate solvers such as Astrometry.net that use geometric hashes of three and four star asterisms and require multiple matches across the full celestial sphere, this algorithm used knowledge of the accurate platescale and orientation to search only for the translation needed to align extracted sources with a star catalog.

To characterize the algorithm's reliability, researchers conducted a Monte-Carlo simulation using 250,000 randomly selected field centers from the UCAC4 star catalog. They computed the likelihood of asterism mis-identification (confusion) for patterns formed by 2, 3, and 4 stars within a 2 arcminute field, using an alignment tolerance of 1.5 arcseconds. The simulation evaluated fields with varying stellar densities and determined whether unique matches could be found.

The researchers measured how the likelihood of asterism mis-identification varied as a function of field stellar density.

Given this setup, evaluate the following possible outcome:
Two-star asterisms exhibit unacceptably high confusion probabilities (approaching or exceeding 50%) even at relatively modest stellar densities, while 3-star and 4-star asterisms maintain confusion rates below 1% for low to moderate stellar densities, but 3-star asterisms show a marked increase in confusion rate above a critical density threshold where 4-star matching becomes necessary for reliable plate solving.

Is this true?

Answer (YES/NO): NO